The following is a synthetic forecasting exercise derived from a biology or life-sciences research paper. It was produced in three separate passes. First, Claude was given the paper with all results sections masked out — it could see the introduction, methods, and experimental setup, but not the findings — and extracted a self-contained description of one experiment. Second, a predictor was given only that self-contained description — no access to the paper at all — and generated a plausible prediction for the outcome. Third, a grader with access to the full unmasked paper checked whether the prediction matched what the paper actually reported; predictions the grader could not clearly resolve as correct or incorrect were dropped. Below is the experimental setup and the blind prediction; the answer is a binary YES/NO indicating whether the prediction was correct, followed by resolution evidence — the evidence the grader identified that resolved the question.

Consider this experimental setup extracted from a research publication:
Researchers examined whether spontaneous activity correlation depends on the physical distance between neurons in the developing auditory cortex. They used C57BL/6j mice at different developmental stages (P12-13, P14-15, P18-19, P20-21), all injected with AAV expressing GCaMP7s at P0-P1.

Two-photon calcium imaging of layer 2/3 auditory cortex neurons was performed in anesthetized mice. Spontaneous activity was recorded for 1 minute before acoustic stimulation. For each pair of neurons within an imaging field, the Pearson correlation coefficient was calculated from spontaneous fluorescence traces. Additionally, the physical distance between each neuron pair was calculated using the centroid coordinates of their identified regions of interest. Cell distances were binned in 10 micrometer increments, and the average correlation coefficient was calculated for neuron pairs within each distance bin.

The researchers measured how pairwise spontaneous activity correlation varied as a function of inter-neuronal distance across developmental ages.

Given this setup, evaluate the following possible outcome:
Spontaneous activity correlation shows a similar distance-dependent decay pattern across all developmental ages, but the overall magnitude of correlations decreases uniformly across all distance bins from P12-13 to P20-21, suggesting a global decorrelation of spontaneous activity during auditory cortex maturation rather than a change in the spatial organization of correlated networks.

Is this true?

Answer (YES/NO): NO